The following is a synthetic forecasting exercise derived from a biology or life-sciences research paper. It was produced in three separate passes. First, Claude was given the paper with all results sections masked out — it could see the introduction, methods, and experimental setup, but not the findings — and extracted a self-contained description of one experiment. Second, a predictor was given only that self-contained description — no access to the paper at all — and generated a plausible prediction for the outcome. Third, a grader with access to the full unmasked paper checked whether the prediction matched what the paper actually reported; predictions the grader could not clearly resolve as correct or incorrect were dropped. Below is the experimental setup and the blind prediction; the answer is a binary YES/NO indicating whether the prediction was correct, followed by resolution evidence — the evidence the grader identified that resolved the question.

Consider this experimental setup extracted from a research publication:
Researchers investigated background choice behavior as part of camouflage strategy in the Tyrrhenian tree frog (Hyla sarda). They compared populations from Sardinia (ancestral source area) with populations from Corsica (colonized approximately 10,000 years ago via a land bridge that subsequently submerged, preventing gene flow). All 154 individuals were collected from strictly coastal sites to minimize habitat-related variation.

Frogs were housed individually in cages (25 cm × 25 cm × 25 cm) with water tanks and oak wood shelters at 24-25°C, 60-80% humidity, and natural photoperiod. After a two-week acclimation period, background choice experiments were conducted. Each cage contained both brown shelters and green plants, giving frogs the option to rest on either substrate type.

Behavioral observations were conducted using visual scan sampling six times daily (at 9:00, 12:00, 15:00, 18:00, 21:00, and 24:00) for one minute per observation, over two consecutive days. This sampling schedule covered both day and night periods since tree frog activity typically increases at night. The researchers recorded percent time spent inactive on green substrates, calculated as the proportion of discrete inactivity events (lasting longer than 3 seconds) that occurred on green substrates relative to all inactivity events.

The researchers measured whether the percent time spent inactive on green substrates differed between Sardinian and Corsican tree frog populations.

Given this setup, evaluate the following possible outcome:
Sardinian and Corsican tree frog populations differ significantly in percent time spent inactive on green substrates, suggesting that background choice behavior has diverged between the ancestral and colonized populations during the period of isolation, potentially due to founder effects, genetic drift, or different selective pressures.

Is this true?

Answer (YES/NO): NO